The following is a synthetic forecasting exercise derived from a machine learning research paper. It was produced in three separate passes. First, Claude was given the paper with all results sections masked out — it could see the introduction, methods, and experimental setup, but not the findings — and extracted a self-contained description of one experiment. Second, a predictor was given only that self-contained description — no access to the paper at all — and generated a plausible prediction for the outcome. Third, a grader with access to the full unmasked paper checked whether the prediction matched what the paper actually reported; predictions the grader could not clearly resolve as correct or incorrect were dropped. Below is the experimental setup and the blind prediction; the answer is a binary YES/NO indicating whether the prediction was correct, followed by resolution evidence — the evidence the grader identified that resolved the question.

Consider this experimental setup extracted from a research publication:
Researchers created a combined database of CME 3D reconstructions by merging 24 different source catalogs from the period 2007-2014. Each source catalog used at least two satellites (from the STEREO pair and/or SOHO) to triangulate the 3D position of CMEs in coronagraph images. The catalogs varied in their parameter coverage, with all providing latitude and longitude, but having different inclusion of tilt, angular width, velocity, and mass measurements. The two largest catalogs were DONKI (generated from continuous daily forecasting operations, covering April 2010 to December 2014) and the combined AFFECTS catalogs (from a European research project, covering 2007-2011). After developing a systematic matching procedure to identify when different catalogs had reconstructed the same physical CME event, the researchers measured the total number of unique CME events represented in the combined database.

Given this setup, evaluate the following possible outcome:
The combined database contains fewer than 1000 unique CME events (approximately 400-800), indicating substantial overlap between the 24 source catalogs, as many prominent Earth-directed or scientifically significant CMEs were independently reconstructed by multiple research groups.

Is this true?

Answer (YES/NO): NO